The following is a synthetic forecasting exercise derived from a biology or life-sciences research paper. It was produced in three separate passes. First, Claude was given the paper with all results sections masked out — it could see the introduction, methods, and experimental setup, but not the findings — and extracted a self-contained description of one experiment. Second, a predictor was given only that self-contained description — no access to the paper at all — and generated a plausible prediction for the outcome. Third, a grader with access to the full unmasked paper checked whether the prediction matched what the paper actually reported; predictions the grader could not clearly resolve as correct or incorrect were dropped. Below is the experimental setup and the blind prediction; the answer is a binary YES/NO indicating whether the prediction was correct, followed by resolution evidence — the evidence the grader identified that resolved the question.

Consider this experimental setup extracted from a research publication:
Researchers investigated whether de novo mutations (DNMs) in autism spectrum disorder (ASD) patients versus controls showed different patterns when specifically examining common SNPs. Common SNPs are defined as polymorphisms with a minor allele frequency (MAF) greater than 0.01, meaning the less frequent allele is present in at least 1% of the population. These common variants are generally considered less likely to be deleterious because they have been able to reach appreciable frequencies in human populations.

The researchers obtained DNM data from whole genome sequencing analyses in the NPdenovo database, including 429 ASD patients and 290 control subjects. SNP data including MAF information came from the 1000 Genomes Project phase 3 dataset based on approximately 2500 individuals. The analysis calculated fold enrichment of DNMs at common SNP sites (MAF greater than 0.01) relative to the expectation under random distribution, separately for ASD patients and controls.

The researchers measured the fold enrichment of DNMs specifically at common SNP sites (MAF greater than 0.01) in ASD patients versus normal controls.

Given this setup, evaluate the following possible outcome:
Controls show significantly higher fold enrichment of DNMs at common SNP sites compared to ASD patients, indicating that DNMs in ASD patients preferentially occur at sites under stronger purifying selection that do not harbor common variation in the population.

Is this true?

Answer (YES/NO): YES